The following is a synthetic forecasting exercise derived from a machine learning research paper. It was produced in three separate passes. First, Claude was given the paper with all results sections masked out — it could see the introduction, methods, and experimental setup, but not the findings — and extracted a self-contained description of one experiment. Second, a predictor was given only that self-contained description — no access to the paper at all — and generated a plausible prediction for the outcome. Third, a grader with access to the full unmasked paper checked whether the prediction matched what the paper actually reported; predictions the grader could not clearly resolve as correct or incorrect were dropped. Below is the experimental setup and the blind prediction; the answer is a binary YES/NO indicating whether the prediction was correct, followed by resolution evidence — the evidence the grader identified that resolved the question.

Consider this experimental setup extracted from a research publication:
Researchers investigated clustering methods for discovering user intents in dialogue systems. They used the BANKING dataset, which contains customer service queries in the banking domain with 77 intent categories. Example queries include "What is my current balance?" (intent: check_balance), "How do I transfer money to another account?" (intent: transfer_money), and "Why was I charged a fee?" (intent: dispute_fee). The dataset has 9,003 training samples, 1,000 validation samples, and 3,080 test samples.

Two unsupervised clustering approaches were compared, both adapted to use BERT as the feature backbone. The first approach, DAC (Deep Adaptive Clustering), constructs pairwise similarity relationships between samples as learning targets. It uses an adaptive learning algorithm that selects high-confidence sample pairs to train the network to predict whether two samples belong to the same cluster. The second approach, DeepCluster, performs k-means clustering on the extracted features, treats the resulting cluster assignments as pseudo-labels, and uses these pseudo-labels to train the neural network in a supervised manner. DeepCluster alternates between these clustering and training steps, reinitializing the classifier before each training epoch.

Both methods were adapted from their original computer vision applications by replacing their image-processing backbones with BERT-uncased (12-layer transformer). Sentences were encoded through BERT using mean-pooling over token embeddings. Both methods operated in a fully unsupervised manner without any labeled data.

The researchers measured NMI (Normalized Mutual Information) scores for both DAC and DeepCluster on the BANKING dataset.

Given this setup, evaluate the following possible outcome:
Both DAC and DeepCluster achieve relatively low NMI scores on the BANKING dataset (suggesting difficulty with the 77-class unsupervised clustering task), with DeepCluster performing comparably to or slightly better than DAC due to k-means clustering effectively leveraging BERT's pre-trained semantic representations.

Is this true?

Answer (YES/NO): NO